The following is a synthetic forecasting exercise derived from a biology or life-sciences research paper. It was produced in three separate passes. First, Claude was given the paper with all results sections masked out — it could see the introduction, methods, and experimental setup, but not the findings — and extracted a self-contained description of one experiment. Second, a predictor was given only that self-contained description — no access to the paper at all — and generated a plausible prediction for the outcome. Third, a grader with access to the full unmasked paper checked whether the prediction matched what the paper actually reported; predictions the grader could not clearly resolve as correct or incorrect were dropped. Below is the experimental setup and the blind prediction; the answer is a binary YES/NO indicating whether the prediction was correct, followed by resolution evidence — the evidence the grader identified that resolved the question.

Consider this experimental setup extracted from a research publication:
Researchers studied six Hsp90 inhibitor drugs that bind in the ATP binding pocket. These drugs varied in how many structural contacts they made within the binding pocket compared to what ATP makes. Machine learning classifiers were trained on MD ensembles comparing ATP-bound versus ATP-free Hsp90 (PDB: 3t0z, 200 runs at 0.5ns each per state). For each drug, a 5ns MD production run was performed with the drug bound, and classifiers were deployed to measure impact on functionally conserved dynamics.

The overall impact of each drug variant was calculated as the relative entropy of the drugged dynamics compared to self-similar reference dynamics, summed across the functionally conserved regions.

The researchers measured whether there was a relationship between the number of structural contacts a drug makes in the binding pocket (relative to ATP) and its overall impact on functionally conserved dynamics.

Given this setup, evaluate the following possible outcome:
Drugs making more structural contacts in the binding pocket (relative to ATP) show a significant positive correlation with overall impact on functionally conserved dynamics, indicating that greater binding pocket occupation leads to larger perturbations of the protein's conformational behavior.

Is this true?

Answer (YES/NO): NO